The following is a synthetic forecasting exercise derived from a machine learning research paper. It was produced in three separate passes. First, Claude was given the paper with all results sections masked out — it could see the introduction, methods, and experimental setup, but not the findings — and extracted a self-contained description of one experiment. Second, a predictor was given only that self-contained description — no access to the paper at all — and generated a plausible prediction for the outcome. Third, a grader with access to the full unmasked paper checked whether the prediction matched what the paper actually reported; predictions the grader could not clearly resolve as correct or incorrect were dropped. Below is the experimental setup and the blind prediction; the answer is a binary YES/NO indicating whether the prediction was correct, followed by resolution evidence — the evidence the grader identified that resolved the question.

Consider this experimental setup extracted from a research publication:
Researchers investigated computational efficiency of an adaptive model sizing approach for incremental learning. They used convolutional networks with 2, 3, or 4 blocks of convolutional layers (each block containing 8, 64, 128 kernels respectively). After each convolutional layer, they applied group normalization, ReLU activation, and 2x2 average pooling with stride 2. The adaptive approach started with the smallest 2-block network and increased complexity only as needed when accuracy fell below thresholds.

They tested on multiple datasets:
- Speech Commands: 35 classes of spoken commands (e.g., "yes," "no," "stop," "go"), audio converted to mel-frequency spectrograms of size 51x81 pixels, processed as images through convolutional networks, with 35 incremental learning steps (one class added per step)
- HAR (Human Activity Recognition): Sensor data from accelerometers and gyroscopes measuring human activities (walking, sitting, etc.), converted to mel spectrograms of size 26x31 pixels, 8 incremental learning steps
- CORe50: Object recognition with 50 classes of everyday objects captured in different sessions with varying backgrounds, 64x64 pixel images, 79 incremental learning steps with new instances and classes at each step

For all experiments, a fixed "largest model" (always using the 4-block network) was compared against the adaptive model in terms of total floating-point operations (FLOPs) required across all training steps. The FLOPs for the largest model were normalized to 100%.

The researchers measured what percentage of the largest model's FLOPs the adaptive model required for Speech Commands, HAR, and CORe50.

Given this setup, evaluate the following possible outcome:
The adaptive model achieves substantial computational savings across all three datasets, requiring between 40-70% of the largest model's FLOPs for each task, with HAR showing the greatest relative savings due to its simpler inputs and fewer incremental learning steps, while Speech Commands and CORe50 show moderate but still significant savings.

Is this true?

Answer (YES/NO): NO